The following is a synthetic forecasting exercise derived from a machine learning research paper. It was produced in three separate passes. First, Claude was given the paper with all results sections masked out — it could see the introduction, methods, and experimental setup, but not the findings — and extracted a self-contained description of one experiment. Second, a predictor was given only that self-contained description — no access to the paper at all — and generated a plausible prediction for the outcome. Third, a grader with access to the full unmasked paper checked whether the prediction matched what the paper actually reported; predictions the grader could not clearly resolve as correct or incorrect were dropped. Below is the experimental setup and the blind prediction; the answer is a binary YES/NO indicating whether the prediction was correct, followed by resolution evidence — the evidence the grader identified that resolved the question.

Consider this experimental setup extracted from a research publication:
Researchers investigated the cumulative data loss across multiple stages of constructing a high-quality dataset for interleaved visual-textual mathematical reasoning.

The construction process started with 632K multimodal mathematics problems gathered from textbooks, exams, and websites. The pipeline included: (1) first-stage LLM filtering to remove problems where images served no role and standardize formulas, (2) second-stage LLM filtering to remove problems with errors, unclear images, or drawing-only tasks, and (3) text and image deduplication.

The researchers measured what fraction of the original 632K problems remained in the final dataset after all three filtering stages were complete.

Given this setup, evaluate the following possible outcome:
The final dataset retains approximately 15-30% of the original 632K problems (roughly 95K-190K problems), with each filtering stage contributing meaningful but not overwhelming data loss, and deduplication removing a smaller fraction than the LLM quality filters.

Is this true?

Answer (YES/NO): NO